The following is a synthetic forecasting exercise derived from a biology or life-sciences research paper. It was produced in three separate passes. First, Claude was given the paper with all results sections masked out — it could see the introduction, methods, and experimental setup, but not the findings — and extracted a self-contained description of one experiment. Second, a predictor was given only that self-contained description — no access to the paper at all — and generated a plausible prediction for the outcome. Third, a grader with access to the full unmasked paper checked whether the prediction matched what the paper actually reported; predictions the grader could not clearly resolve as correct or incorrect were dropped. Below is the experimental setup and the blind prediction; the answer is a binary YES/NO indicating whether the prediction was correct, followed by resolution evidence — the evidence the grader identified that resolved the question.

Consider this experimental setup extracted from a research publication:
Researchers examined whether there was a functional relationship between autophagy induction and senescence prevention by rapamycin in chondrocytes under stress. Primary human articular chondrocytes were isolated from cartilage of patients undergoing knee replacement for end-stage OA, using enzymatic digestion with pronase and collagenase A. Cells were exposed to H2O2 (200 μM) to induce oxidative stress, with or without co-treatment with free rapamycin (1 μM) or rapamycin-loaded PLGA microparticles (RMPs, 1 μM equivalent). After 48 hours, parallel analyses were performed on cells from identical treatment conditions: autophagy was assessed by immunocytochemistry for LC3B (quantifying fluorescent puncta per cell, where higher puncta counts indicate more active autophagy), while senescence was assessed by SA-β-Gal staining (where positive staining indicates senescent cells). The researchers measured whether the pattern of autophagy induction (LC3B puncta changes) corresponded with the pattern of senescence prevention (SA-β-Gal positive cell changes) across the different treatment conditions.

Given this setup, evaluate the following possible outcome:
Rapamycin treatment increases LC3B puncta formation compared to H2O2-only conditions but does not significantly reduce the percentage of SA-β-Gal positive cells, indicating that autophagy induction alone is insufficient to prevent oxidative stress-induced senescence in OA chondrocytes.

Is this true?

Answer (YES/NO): NO